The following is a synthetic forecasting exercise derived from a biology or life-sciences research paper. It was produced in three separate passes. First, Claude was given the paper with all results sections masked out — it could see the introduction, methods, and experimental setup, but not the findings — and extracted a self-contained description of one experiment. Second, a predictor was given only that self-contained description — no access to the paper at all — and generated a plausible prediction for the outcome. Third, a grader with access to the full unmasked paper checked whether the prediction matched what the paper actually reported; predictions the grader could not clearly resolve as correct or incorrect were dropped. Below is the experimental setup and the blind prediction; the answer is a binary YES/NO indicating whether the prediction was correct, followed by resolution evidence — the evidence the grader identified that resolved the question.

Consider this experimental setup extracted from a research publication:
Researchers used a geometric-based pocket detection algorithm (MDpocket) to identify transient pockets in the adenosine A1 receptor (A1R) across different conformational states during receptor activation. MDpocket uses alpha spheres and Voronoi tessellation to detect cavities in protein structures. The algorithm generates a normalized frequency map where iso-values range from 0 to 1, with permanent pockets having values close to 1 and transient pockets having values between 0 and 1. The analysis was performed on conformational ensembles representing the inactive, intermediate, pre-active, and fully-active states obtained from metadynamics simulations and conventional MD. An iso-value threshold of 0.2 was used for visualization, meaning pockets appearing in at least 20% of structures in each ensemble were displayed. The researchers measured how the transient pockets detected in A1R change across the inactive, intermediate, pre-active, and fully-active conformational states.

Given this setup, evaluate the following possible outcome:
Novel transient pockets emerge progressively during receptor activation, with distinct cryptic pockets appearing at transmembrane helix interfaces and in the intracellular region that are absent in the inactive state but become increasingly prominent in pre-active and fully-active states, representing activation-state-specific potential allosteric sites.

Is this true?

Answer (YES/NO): NO